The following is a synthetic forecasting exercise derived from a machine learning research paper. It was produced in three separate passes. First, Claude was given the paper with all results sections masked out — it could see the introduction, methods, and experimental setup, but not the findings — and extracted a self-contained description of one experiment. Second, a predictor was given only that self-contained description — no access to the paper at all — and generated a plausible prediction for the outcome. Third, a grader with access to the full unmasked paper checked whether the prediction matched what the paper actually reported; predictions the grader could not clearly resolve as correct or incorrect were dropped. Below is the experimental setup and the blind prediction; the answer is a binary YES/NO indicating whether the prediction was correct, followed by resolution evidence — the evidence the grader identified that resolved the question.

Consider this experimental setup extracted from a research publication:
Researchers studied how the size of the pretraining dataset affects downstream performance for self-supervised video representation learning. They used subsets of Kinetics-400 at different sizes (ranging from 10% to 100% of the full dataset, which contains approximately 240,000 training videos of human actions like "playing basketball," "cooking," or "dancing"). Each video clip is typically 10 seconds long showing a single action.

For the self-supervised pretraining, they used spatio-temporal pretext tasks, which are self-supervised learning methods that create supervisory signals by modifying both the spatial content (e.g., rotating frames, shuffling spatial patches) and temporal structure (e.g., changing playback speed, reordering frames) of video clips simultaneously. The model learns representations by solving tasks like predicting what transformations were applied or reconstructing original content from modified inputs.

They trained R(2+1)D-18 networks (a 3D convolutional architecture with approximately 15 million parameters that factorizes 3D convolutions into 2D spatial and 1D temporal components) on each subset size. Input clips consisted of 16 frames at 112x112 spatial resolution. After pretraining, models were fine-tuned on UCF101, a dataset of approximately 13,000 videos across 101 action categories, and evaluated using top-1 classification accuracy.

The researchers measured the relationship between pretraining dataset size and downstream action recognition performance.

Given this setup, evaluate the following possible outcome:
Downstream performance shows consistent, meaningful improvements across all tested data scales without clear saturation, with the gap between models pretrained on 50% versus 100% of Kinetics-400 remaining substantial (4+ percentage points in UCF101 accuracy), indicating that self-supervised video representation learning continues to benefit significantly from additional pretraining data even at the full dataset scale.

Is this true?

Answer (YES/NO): NO